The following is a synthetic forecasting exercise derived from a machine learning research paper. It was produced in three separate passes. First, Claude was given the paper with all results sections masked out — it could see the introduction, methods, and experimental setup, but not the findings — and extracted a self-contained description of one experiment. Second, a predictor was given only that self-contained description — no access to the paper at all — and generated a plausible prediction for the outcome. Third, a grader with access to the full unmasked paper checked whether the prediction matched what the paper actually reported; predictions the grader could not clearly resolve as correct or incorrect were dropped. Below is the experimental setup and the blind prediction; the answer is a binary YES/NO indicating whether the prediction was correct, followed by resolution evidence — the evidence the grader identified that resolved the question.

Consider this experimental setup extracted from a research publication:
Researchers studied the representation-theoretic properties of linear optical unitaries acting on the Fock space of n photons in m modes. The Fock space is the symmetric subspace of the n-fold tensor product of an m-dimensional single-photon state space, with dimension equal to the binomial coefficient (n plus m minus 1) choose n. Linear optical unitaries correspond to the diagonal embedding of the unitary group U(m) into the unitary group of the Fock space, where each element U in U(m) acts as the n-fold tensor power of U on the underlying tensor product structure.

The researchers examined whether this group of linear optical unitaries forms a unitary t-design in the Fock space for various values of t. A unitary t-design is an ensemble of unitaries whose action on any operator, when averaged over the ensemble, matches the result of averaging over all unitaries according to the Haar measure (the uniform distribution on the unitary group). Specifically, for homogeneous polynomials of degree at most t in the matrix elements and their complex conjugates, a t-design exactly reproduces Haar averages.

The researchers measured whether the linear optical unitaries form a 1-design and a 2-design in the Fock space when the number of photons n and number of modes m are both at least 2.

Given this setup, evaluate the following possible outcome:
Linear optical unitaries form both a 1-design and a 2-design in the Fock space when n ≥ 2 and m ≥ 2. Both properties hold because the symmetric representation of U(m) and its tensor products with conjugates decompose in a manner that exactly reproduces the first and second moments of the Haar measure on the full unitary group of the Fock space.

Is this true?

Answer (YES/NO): NO